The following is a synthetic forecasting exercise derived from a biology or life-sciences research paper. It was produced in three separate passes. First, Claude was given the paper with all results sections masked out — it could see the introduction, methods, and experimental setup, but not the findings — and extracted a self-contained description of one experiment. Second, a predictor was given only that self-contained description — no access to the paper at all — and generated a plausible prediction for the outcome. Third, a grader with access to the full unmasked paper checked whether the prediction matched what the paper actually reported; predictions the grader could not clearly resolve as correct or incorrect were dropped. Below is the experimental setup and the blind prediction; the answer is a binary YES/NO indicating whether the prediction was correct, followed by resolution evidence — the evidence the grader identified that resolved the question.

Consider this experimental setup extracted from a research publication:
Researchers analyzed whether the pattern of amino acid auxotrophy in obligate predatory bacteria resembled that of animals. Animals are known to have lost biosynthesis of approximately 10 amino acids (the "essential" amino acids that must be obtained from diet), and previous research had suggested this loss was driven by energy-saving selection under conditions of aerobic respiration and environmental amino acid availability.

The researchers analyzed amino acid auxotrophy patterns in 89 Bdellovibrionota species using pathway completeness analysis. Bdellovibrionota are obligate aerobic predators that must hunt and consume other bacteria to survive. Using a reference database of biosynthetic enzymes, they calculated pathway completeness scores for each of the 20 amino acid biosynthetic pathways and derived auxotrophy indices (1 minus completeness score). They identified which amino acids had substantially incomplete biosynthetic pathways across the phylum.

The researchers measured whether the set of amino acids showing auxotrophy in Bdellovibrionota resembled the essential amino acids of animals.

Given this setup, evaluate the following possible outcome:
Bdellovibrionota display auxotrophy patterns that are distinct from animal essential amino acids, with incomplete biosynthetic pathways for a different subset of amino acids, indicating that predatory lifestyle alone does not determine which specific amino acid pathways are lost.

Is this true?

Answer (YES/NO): NO